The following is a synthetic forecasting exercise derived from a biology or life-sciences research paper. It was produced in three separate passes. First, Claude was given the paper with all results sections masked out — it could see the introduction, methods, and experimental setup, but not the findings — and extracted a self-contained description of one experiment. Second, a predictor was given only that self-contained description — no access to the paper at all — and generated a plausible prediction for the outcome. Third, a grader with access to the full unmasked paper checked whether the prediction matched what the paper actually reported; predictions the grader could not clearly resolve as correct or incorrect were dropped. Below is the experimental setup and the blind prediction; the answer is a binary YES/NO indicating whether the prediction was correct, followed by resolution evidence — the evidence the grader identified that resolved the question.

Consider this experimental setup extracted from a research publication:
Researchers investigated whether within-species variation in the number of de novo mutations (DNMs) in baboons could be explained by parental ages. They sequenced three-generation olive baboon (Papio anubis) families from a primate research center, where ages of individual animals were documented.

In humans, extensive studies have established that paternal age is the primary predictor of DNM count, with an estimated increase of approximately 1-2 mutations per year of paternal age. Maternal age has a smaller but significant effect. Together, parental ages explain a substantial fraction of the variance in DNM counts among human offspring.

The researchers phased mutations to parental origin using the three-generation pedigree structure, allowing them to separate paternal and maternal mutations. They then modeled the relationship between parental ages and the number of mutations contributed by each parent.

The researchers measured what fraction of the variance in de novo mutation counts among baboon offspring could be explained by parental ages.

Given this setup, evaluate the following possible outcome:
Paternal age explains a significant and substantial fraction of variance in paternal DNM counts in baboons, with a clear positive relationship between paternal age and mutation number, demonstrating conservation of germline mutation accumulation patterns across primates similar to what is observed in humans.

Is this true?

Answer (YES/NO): NO